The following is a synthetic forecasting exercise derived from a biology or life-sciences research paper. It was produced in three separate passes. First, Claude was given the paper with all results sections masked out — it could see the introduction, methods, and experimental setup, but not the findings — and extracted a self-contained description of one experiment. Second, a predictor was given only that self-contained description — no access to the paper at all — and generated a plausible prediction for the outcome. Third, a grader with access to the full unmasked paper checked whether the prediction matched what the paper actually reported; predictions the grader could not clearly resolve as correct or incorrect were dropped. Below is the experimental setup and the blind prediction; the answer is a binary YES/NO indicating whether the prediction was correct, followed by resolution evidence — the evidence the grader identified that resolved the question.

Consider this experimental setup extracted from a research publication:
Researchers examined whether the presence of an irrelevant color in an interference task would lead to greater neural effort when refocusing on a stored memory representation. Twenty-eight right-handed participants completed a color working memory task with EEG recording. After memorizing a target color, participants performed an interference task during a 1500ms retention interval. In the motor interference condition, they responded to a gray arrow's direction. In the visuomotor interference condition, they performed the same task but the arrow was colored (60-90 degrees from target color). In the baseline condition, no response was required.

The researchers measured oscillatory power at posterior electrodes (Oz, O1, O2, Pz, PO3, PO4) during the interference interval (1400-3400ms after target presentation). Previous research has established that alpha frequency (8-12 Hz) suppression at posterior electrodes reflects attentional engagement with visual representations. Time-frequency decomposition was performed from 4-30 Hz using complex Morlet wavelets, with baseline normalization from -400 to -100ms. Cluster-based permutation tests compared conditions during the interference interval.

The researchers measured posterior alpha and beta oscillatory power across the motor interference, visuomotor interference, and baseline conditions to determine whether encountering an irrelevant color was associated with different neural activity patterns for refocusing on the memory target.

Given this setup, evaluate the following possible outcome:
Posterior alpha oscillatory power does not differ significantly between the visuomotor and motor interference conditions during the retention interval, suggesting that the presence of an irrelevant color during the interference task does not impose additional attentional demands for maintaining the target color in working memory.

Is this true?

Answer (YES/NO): NO